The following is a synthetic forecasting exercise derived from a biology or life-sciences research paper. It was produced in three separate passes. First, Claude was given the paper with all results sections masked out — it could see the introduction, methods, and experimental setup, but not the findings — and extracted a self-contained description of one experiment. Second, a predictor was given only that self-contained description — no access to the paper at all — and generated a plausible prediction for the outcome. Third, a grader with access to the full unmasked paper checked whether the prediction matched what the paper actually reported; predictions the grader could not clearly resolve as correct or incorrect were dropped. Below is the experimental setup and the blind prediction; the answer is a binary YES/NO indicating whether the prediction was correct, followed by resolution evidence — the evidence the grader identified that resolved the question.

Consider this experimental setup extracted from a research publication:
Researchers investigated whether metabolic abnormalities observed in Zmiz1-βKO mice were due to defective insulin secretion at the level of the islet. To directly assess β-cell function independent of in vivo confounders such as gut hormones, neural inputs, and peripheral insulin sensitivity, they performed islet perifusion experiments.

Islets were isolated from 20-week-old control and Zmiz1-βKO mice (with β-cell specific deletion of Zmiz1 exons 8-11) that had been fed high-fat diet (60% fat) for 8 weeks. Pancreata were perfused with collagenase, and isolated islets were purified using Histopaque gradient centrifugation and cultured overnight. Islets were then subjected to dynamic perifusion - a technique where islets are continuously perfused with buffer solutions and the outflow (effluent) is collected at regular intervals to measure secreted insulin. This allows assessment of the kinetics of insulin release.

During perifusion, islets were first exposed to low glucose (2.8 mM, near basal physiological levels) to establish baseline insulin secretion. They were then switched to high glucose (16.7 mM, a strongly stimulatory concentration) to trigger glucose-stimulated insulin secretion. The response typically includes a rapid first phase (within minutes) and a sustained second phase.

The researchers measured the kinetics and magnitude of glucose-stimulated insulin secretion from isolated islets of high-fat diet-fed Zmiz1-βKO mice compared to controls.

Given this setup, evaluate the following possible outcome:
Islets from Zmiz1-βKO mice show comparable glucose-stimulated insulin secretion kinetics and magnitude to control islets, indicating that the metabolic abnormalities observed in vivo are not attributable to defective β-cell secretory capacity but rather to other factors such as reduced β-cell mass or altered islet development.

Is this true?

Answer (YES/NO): YES